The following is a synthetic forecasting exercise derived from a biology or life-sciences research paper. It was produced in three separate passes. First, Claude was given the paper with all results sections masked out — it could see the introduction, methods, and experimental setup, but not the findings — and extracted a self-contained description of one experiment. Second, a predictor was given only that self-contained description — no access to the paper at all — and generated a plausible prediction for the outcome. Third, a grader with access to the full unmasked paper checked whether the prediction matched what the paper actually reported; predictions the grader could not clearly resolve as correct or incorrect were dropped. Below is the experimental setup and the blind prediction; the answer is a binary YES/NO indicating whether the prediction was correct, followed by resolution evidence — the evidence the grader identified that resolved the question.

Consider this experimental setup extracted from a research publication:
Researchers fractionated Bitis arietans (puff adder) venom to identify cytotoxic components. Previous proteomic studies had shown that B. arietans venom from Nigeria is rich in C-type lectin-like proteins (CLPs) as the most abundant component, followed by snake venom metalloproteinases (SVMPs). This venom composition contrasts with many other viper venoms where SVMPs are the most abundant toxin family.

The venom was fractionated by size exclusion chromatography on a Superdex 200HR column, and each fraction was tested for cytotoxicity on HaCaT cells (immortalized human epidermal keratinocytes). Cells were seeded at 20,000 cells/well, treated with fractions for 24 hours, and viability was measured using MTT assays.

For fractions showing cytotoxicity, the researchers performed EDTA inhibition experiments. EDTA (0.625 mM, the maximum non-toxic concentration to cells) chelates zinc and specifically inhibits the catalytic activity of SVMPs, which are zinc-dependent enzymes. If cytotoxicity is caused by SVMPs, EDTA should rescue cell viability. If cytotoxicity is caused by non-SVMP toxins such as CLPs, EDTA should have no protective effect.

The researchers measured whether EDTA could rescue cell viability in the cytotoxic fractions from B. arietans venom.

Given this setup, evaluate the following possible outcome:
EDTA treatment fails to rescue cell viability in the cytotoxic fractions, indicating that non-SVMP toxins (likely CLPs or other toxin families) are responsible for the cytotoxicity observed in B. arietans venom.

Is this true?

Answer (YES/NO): NO